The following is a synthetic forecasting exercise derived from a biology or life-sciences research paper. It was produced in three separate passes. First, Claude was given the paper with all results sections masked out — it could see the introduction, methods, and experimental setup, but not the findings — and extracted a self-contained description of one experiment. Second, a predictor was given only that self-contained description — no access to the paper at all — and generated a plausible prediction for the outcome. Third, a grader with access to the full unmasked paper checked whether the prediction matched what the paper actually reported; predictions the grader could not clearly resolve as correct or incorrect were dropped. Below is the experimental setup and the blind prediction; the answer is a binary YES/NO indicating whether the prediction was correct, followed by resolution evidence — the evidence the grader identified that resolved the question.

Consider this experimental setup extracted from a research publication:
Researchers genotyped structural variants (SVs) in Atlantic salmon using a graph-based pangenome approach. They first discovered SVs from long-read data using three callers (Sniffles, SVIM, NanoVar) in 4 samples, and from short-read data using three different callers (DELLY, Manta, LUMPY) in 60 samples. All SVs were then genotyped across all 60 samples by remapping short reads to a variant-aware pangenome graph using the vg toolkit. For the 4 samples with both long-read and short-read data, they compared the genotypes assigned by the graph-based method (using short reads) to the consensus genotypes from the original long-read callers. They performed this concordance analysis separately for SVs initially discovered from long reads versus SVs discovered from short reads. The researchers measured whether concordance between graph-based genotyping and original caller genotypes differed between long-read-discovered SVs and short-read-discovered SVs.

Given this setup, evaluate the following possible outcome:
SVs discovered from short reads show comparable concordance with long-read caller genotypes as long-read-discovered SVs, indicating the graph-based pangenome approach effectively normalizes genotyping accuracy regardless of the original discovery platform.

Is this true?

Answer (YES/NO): NO